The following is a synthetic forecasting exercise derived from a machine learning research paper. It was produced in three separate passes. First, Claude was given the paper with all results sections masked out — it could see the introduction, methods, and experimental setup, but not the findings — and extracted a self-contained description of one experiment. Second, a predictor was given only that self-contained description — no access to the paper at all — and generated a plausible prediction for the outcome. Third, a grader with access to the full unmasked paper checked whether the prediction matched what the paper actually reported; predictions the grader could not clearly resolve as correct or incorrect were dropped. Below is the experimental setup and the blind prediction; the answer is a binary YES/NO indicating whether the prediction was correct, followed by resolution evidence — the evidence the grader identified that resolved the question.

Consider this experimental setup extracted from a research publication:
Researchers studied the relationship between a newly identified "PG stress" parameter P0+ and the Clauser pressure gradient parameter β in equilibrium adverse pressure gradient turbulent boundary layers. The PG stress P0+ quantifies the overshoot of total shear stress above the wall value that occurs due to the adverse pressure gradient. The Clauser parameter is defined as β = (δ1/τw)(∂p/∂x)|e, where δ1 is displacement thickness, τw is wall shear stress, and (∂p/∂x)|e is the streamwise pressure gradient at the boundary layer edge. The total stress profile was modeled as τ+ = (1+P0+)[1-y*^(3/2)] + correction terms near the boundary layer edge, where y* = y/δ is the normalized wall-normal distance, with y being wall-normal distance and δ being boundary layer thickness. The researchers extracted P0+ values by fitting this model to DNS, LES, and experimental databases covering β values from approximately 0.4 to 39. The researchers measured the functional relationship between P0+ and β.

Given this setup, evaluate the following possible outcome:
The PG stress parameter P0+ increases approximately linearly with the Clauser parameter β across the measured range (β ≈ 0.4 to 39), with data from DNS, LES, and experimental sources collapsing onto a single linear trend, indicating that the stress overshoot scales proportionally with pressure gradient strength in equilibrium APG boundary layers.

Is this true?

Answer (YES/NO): YES